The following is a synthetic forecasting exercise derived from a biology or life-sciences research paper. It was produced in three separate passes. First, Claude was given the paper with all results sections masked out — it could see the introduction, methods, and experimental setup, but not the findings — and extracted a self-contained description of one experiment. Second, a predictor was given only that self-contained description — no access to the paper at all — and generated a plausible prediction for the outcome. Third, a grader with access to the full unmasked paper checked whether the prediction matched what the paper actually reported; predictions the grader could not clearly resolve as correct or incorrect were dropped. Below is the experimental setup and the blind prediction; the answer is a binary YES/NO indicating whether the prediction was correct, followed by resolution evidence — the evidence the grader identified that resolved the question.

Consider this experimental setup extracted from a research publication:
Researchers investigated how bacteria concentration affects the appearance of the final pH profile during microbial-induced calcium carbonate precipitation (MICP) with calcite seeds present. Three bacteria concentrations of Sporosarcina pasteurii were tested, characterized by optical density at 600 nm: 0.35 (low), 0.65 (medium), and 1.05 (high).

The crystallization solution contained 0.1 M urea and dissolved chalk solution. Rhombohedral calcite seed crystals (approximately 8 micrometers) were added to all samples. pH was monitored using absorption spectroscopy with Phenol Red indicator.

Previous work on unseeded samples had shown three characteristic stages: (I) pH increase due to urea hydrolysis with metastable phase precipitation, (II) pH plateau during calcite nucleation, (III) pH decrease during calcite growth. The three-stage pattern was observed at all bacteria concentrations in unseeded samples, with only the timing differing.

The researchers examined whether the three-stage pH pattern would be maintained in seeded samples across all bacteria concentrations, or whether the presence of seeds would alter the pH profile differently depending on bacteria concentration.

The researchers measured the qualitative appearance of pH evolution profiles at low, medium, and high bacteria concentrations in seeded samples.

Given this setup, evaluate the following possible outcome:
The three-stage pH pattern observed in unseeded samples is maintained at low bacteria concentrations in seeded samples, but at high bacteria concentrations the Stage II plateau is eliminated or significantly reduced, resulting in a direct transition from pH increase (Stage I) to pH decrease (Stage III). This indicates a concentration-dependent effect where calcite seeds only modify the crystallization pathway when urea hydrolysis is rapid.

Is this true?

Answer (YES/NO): NO